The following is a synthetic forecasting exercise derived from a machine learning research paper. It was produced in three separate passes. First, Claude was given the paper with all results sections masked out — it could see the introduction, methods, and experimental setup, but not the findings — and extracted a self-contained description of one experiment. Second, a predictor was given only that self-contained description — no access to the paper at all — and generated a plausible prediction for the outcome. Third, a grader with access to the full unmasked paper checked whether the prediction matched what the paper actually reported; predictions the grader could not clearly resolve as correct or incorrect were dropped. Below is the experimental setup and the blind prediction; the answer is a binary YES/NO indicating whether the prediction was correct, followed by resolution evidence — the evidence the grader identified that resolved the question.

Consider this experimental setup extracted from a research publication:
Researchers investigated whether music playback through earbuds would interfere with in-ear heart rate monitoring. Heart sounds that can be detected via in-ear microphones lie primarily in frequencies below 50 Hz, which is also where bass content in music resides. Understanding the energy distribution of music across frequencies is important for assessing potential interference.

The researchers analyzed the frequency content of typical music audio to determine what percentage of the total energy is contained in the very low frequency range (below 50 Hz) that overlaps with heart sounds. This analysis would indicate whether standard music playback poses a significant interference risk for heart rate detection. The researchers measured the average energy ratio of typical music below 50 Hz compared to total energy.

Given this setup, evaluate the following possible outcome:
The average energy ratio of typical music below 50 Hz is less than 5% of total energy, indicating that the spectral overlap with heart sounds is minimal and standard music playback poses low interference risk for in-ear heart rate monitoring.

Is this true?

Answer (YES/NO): YES